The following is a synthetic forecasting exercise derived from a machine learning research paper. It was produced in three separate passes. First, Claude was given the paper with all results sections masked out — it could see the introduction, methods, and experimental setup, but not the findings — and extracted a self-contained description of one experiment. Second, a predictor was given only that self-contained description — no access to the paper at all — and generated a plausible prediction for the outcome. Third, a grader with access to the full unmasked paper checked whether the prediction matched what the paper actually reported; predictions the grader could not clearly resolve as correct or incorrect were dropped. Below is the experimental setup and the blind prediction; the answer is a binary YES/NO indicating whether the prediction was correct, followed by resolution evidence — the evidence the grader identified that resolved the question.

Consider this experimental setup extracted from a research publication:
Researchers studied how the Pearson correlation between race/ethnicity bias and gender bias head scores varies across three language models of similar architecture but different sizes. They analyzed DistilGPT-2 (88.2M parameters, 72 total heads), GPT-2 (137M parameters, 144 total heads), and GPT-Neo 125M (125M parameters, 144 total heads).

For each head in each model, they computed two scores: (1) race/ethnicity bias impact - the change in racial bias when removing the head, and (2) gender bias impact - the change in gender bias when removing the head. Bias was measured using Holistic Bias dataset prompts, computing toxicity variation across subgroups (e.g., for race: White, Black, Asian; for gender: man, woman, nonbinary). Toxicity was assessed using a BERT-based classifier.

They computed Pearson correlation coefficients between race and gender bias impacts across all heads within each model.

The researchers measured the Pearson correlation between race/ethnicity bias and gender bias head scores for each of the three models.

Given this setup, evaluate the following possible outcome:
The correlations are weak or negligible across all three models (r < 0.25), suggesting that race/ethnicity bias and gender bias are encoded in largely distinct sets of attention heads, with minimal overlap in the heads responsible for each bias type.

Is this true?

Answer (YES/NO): NO